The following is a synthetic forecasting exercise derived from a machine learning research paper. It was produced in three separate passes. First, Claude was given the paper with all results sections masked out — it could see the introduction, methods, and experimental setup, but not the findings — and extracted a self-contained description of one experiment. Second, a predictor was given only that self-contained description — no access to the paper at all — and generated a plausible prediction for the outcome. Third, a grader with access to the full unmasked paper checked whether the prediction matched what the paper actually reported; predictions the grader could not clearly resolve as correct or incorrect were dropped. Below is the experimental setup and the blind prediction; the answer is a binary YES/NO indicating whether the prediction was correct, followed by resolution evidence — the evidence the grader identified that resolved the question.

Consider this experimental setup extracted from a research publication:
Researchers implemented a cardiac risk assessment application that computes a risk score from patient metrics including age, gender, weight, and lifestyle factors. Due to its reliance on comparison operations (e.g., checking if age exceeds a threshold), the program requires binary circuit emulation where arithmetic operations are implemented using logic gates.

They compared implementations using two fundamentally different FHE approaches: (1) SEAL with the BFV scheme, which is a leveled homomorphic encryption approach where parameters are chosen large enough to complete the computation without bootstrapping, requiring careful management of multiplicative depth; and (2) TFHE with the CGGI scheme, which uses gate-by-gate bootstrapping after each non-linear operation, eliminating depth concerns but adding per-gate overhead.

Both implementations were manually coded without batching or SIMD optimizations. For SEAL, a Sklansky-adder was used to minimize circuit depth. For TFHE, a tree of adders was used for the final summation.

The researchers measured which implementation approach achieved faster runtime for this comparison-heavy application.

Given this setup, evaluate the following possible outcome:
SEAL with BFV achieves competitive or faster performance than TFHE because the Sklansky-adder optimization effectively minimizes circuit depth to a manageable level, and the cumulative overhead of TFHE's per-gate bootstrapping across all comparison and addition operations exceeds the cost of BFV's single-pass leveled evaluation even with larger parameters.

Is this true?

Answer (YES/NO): NO